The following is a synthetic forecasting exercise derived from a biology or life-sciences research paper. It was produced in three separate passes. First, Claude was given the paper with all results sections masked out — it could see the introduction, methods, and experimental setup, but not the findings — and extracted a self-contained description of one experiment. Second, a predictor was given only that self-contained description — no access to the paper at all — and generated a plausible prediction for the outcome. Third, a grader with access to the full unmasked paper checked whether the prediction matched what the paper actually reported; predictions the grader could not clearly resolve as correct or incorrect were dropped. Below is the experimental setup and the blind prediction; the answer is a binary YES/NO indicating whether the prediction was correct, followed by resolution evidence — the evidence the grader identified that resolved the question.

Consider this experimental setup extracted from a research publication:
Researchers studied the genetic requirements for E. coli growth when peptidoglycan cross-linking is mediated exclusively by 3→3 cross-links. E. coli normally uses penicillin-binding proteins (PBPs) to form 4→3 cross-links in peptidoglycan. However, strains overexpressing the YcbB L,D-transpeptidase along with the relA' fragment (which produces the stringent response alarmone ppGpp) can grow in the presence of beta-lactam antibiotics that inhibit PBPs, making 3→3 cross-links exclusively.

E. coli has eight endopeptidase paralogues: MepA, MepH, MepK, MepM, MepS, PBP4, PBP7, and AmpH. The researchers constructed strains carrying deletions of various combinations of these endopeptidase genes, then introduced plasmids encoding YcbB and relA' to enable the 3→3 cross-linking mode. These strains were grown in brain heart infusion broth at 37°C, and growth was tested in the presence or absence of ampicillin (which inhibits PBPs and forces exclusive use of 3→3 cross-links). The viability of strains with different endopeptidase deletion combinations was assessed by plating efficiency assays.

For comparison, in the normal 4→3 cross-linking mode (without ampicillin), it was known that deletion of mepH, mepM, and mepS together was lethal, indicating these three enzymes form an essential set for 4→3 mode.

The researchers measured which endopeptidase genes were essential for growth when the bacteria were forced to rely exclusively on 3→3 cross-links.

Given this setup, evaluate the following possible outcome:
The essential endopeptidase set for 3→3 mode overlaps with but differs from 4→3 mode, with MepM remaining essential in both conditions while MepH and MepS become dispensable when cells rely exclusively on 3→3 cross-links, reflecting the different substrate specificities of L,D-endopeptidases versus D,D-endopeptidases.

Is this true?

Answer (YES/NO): NO